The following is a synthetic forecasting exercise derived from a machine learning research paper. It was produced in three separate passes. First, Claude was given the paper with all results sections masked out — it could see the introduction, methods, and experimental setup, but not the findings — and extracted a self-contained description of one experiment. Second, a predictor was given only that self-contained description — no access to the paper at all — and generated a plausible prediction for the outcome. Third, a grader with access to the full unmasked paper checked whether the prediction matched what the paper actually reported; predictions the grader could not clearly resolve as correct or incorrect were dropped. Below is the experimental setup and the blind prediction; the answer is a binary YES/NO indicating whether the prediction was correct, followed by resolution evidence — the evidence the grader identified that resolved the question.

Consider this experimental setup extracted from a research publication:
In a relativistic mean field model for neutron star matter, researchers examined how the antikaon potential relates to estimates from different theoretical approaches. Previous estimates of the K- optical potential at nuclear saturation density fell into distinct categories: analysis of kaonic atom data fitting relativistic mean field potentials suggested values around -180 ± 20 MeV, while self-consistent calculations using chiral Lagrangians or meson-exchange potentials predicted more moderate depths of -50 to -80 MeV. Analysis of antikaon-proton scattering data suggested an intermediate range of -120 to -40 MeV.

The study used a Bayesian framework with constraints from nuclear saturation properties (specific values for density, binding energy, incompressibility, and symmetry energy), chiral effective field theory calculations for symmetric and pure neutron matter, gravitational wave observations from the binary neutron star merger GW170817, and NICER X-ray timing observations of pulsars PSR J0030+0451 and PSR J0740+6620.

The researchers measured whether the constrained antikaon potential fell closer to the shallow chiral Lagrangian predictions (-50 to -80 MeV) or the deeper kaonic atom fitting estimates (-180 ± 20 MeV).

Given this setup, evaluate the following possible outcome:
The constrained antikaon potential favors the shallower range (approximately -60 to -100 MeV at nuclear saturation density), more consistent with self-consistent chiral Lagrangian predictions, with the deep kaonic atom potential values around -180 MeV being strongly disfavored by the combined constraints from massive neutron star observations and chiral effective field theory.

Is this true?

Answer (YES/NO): NO